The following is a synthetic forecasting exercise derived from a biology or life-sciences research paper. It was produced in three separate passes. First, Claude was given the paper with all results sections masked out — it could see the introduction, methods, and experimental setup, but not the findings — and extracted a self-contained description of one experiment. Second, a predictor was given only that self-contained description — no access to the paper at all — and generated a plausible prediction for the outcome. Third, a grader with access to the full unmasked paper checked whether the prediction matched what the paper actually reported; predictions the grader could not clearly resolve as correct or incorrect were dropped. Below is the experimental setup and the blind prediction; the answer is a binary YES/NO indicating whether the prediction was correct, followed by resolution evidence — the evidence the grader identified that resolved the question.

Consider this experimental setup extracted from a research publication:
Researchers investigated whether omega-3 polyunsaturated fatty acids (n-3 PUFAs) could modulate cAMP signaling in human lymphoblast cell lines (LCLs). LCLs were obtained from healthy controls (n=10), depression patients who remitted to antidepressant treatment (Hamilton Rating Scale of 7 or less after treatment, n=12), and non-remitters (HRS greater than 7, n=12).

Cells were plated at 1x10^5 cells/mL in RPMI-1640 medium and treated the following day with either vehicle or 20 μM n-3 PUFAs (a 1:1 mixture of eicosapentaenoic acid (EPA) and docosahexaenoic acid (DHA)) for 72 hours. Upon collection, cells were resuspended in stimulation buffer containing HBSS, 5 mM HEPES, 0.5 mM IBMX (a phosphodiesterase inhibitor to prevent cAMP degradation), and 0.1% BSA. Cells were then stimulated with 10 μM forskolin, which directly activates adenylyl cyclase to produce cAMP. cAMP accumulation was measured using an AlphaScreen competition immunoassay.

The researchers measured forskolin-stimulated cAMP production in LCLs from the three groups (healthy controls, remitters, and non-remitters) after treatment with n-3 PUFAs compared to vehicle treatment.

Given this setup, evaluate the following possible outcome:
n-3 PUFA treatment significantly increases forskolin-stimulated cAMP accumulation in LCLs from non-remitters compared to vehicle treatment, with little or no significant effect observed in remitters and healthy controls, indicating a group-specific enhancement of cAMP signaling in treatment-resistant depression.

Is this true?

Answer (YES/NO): NO